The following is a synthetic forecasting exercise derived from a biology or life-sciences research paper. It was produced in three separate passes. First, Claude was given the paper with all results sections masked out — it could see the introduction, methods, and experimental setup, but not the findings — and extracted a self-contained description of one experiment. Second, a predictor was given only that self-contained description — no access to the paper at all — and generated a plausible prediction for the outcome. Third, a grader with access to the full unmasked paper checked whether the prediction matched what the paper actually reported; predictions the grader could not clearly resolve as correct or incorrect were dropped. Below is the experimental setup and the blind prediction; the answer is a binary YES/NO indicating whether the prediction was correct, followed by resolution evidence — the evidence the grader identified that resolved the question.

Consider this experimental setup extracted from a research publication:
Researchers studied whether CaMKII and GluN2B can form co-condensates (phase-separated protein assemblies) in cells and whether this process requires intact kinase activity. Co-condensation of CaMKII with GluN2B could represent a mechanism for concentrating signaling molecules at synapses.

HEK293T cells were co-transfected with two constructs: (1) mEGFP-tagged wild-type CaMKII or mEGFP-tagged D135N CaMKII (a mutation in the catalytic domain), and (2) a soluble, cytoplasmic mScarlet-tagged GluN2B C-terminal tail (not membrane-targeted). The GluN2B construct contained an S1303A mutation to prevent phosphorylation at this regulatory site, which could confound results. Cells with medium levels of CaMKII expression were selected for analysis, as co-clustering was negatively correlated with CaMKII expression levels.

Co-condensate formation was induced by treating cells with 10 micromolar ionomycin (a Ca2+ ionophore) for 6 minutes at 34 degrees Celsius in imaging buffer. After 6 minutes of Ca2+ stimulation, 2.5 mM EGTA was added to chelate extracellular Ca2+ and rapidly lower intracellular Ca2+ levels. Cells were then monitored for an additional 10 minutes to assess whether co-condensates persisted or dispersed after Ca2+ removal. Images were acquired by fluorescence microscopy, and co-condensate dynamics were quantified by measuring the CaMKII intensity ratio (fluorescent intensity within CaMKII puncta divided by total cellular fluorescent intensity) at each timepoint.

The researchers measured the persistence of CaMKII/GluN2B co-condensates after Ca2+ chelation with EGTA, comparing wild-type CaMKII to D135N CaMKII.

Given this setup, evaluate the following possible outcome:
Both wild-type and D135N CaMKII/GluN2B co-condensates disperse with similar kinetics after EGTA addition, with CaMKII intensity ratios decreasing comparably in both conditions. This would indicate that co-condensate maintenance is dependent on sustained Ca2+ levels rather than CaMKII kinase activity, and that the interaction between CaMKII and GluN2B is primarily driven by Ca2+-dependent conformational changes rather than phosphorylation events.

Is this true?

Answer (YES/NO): NO